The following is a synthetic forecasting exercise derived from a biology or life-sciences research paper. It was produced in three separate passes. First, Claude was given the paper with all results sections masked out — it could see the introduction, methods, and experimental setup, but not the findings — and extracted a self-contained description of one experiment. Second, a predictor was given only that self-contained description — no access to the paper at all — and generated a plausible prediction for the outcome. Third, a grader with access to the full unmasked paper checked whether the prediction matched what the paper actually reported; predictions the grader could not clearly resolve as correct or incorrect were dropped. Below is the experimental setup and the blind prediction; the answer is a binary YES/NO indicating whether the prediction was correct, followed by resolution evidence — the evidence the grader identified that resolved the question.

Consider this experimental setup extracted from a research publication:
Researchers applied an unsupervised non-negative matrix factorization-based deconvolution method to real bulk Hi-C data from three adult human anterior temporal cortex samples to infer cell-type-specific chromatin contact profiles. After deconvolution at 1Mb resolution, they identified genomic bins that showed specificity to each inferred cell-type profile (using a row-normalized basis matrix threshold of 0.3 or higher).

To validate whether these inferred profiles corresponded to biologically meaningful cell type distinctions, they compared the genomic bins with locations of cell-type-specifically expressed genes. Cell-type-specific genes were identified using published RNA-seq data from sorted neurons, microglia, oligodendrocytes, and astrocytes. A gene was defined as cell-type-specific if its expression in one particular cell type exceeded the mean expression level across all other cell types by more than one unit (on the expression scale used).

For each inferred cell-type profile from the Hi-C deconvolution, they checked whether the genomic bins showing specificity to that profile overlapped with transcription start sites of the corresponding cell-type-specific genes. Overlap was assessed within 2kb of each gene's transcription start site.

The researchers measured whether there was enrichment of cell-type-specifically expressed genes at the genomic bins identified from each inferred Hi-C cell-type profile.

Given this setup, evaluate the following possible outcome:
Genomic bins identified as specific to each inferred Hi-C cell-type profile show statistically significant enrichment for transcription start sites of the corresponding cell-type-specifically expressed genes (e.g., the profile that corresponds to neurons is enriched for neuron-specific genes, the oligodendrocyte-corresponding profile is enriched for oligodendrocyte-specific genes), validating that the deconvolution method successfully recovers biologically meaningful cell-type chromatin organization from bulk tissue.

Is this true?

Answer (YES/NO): NO